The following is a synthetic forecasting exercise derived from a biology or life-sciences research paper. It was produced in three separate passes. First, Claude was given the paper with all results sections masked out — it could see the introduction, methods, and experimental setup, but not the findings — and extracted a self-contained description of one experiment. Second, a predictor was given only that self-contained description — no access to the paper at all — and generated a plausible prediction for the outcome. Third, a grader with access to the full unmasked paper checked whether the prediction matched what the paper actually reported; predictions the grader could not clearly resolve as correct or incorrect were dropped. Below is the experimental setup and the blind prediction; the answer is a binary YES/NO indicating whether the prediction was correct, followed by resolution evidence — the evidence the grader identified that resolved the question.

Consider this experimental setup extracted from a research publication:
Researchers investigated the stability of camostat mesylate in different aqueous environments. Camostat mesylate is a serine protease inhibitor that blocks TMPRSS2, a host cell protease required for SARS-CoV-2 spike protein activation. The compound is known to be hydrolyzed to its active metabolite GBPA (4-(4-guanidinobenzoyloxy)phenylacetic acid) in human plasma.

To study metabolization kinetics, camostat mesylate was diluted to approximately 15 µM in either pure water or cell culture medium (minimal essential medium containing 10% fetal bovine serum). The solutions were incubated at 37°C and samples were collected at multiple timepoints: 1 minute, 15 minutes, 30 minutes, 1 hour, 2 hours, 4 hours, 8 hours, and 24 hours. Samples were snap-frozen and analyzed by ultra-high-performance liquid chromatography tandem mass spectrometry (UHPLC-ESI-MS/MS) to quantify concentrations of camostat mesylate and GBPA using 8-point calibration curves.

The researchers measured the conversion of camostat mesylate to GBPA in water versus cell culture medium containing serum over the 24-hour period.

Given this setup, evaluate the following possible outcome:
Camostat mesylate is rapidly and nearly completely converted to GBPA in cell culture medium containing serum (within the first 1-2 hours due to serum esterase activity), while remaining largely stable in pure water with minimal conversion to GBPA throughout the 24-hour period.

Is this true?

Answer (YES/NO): NO